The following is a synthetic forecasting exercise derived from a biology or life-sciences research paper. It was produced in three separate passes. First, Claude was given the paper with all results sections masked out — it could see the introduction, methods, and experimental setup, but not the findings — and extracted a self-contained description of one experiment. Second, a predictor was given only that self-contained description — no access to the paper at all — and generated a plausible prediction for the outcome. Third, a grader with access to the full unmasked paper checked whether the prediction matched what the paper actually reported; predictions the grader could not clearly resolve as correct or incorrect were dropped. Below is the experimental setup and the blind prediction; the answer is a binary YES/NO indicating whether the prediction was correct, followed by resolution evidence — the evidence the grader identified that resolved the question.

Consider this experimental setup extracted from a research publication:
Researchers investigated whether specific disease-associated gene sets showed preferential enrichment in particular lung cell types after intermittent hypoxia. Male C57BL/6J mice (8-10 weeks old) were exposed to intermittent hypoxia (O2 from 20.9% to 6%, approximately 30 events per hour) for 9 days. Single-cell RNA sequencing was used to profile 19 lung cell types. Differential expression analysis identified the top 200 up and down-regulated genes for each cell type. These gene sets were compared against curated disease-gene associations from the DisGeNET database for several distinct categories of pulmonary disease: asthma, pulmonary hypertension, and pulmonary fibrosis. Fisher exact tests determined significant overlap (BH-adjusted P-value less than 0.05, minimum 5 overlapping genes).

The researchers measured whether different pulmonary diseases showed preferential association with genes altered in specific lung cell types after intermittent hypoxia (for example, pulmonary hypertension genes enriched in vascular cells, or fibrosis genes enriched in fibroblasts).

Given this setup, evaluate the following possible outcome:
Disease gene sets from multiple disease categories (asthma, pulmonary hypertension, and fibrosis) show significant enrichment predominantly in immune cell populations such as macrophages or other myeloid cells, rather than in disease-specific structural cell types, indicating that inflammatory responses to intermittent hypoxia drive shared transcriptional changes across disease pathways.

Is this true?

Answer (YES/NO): NO